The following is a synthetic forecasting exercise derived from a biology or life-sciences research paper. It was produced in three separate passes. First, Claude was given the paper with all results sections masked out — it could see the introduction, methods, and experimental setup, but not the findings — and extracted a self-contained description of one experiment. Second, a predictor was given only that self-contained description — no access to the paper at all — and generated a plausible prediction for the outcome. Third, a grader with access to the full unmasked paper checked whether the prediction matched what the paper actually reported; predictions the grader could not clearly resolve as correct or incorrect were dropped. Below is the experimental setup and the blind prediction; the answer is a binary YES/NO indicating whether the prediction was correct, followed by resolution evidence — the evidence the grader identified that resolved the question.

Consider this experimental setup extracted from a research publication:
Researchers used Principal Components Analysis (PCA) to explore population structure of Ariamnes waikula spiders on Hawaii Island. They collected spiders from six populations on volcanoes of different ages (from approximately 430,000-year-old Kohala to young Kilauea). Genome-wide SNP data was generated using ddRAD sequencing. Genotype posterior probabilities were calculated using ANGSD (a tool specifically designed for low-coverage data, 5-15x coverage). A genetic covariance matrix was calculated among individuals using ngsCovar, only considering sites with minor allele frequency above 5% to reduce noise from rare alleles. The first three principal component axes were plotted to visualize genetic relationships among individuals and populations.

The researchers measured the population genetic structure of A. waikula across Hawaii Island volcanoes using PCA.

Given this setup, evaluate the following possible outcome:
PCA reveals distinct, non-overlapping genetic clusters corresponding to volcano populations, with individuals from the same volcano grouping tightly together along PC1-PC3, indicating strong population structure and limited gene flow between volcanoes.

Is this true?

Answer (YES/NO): NO